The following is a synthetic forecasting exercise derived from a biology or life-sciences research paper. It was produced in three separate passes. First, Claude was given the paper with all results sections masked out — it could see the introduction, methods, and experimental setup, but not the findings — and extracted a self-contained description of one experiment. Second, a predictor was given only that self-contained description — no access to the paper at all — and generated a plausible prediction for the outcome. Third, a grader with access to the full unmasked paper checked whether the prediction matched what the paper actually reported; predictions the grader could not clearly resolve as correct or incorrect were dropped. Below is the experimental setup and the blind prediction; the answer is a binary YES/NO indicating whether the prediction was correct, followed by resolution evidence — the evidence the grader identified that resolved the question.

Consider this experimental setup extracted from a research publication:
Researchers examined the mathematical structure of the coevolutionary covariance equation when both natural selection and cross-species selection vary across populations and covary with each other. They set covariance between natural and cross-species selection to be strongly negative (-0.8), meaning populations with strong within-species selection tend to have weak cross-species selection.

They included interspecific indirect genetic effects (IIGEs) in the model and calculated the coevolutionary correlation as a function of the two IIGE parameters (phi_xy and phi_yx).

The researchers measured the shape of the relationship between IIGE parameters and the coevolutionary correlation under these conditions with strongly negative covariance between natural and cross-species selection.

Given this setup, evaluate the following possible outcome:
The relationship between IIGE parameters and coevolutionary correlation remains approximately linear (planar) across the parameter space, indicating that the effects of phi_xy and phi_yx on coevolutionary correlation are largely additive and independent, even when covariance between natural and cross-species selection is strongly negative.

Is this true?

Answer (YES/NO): NO